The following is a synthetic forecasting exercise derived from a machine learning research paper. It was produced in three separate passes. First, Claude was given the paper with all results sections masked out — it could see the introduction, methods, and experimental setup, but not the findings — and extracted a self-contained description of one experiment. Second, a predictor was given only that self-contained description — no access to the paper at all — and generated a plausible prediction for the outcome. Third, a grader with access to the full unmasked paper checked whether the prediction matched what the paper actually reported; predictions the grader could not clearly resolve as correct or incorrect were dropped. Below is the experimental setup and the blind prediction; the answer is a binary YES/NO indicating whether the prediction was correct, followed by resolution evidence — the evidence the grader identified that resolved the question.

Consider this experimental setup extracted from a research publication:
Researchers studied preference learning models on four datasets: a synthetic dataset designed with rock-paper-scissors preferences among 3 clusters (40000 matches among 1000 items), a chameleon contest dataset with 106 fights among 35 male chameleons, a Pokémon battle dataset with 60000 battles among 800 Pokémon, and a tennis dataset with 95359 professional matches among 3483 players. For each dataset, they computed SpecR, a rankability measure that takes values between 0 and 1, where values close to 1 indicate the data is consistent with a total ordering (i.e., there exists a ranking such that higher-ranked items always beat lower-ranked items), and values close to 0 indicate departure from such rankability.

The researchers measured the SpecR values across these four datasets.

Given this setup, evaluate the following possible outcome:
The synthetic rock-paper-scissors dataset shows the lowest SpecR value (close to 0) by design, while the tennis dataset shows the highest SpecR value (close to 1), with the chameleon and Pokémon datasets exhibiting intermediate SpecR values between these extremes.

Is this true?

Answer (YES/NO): NO